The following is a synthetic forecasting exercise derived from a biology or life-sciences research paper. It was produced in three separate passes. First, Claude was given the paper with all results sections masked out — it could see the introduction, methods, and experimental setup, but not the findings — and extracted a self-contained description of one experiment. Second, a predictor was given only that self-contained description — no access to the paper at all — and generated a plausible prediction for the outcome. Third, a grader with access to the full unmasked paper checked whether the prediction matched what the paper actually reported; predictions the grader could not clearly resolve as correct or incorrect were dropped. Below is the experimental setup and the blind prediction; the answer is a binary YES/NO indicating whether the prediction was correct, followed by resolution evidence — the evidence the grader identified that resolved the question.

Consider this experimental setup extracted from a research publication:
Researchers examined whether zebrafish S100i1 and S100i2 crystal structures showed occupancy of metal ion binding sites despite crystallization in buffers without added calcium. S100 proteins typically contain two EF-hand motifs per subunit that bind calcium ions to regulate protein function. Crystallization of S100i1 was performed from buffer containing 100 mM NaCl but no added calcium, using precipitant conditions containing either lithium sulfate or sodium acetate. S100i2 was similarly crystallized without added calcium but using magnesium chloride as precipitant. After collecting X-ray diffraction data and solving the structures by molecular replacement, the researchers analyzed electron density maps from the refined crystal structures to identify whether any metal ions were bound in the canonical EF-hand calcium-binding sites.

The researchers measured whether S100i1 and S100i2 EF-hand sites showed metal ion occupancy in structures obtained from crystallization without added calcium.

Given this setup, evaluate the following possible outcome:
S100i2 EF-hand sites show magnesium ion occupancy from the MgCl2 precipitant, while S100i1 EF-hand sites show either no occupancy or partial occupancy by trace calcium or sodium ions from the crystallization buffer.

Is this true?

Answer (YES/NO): NO